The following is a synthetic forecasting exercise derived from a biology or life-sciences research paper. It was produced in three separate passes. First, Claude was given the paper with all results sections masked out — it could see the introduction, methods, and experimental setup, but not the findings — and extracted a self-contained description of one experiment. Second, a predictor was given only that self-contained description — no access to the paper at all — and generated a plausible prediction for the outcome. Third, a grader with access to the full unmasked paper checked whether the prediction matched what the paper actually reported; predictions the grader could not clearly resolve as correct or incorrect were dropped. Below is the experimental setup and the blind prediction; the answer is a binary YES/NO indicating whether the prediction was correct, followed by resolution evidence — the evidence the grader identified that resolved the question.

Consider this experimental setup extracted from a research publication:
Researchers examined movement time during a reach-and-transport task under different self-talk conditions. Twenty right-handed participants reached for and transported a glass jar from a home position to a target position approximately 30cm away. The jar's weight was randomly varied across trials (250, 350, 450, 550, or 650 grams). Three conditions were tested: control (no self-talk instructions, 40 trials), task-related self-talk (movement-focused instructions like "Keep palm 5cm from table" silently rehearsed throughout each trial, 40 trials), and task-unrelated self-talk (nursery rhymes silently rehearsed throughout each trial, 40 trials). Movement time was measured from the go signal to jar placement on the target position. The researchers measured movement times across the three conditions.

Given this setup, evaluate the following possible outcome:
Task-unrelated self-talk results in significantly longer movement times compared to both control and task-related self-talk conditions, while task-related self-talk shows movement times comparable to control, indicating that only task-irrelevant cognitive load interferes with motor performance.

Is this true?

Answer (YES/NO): NO